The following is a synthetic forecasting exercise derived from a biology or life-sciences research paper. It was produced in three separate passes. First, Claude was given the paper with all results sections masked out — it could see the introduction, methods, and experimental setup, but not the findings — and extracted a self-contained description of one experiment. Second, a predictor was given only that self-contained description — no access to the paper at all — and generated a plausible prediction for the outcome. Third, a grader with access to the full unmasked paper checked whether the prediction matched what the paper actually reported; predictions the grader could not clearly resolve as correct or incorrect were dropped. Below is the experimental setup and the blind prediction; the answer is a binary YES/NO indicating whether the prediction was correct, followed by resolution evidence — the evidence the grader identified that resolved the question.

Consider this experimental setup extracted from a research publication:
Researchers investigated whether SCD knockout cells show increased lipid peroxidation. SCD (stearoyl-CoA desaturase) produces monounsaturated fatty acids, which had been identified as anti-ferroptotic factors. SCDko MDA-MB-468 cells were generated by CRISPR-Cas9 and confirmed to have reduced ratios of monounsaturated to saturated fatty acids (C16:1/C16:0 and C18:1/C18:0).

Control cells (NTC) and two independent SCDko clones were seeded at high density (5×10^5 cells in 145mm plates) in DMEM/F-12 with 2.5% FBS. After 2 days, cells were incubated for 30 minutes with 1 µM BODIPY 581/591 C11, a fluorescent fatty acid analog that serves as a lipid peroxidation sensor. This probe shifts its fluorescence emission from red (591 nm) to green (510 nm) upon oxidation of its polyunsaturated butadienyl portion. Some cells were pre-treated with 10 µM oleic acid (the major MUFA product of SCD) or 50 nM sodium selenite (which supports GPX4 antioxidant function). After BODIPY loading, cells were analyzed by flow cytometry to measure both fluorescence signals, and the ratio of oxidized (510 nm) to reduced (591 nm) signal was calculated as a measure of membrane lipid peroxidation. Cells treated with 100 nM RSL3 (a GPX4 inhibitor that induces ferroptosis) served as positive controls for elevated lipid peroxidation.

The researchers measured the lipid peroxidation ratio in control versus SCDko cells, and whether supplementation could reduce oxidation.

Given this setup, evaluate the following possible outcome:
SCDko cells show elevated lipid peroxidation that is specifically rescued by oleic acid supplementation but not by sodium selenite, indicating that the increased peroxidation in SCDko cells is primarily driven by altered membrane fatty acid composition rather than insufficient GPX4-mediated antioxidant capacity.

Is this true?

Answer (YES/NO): NO